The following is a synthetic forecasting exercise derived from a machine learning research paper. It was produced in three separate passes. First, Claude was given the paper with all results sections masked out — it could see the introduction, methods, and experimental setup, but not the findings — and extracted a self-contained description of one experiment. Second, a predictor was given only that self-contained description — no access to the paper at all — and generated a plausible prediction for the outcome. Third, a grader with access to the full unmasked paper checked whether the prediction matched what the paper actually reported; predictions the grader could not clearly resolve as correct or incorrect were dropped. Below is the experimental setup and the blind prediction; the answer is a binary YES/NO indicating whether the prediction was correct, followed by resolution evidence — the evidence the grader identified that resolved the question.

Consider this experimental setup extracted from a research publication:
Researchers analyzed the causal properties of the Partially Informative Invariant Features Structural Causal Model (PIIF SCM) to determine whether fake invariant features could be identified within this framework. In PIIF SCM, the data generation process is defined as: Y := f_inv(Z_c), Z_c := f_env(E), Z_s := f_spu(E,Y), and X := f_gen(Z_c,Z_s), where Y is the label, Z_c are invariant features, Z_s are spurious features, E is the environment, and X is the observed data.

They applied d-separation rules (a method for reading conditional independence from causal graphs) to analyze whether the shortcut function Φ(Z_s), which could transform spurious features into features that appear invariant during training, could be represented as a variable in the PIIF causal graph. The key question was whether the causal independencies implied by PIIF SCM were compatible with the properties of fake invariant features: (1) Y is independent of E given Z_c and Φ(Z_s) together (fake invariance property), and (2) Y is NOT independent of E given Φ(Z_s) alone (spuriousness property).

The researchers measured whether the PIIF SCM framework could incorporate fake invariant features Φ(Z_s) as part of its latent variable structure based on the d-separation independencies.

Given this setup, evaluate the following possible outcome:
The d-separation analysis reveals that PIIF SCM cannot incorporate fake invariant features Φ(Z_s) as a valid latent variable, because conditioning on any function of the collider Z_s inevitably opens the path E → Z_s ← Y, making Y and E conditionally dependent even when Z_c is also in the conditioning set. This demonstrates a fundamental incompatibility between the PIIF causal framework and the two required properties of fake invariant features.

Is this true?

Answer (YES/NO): NO